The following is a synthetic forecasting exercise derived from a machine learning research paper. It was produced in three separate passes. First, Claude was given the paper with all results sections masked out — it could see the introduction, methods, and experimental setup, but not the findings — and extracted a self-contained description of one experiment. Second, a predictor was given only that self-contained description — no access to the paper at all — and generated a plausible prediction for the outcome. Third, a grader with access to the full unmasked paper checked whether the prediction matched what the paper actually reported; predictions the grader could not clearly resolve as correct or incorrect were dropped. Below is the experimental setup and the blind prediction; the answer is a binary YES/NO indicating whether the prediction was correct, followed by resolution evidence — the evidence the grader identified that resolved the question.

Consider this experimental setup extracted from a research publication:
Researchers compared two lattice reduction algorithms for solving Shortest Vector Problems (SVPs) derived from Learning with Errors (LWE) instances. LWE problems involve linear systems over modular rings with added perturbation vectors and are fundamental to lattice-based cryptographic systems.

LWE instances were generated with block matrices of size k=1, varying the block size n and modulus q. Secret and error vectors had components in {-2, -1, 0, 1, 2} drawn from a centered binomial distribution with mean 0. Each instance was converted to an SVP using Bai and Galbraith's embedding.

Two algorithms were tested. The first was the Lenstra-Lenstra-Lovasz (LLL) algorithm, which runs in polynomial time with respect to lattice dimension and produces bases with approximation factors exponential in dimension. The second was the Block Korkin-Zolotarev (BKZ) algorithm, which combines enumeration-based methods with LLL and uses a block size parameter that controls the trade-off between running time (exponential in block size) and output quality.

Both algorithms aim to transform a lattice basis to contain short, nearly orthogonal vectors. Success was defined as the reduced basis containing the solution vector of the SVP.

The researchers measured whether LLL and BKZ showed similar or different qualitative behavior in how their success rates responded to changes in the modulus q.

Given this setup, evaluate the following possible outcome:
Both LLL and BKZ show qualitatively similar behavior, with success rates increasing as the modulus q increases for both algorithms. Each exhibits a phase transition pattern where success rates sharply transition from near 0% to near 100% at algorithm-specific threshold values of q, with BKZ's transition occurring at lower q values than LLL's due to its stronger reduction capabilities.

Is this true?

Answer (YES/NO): NO